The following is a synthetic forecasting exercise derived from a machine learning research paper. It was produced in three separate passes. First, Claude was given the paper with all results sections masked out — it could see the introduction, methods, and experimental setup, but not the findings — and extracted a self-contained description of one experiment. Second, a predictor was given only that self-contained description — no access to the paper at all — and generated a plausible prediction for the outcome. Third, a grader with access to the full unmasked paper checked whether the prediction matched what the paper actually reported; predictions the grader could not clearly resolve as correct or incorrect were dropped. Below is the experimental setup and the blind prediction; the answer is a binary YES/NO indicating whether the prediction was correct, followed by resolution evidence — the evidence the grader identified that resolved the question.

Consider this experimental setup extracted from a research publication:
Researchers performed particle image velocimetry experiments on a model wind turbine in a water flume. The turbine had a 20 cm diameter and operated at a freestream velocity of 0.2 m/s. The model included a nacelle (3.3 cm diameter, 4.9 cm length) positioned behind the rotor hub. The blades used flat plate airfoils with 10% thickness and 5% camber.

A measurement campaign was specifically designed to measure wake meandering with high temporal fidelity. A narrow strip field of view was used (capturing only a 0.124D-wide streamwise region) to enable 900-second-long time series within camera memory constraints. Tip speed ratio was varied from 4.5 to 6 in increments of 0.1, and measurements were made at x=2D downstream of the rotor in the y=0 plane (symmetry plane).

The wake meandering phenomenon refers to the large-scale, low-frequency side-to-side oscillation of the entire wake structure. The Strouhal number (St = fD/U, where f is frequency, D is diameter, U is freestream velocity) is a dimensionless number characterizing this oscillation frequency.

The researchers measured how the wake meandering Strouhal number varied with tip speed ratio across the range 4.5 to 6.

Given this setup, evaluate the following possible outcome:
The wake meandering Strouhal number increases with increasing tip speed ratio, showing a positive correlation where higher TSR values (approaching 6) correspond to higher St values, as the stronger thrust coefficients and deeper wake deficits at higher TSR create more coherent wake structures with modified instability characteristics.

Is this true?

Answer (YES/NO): NO